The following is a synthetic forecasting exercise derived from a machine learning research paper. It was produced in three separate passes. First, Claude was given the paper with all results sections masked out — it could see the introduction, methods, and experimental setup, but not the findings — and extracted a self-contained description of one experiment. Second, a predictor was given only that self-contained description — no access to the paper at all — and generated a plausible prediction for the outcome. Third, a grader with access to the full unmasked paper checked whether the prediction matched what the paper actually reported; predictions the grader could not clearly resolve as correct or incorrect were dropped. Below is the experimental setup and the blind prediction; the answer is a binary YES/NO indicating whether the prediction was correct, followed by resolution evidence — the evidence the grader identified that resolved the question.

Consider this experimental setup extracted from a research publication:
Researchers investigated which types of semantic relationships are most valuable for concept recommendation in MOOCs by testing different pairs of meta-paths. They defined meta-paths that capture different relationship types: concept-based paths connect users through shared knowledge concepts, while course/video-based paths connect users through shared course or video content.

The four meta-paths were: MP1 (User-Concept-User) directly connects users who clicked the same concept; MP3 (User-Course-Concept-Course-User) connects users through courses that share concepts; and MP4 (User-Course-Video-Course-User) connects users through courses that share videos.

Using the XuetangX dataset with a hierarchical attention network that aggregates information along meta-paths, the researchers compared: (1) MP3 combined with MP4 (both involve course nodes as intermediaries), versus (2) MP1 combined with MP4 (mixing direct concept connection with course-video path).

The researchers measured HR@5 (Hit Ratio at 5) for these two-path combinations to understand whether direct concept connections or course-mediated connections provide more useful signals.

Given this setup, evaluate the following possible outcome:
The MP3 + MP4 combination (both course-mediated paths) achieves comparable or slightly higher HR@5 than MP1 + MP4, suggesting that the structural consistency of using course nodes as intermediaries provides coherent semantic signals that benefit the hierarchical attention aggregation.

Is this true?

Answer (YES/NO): NO